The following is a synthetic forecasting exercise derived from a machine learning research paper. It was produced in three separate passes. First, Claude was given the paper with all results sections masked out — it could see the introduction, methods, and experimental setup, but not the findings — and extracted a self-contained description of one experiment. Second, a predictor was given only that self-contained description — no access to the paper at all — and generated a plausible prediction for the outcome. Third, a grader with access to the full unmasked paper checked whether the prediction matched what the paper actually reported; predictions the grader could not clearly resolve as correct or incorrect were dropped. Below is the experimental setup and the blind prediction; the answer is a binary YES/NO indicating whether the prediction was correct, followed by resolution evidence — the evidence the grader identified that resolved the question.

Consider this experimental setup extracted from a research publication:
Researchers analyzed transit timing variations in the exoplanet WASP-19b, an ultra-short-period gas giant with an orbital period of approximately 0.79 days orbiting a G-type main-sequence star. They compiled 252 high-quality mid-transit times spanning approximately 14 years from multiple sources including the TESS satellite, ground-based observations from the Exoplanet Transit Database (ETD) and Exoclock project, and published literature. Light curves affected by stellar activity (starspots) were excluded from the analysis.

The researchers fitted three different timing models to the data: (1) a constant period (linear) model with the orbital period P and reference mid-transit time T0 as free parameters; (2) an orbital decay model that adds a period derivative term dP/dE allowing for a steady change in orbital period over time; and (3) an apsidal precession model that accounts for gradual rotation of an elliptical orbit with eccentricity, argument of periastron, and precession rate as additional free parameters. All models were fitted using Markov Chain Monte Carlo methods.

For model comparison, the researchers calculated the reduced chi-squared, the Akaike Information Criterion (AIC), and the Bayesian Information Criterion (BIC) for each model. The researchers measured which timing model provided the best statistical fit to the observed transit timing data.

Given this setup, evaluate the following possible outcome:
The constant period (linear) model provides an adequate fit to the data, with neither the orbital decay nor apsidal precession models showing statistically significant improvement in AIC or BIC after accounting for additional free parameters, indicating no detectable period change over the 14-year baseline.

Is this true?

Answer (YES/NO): NO